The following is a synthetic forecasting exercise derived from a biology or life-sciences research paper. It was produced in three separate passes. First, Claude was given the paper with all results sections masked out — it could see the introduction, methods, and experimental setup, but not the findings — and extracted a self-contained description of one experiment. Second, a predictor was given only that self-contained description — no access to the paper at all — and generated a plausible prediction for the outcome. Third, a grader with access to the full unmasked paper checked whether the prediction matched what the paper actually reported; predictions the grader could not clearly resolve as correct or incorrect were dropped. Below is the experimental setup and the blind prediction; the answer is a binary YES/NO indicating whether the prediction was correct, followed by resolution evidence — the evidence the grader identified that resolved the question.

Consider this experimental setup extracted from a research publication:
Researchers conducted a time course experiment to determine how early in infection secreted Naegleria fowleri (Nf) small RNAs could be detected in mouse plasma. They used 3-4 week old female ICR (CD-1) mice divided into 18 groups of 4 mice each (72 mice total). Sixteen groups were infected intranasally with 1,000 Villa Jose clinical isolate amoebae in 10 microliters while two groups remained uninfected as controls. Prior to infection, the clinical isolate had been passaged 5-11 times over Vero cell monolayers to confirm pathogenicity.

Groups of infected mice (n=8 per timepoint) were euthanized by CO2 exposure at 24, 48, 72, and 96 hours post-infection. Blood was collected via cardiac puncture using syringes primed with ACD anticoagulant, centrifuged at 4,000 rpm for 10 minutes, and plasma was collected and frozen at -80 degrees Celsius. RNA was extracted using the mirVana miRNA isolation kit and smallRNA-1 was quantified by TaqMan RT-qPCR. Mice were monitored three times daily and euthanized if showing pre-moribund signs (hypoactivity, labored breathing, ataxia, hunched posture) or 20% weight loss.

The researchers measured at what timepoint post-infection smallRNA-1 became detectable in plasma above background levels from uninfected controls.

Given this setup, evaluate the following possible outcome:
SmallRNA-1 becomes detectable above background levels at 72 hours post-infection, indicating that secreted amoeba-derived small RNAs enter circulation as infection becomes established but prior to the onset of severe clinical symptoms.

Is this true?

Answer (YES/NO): NO